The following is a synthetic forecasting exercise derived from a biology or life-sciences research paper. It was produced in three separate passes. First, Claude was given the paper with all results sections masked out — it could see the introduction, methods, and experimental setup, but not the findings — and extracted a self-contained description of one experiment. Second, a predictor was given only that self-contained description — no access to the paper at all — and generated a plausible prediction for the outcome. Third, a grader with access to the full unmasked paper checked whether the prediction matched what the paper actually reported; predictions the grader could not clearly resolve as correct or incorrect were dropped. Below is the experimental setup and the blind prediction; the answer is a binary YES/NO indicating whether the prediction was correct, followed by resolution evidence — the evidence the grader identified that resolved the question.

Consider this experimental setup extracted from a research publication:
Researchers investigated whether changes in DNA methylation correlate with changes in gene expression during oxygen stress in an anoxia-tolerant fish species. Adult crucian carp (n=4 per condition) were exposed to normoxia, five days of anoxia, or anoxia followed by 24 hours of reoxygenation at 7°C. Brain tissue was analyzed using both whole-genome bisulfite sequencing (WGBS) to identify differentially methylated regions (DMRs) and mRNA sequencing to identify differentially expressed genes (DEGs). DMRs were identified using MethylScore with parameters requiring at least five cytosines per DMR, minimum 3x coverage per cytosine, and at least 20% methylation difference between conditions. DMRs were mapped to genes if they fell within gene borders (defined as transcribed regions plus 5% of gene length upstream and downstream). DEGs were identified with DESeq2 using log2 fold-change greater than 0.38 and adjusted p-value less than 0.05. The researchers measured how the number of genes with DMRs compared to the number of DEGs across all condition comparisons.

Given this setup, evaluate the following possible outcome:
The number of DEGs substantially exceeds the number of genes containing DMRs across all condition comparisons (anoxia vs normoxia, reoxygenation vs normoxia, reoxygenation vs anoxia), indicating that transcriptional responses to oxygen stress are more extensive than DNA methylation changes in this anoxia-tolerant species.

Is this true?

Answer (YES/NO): YES